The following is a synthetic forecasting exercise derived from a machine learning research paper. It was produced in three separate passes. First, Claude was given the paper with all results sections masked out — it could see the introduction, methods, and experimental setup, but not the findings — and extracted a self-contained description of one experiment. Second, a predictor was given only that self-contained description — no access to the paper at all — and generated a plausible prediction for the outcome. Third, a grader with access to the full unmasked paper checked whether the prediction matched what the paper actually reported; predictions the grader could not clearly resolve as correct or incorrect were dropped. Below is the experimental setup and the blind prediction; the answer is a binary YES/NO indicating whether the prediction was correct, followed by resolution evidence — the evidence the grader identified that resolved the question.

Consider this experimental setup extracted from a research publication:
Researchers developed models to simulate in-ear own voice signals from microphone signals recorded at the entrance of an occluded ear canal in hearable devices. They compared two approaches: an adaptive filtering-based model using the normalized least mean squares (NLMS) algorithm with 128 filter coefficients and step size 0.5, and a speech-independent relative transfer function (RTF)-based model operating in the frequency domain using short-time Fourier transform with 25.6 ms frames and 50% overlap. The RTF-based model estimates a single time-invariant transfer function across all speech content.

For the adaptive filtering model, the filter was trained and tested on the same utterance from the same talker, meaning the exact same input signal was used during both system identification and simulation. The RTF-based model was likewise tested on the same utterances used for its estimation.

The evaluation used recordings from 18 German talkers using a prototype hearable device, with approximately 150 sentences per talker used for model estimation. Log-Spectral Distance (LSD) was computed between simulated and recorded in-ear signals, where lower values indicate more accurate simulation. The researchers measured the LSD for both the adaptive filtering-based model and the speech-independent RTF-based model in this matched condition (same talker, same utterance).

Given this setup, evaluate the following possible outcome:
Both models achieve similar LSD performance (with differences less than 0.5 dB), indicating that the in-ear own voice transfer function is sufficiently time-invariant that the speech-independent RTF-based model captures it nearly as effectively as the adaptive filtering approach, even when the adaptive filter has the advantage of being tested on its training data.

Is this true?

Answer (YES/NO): NO